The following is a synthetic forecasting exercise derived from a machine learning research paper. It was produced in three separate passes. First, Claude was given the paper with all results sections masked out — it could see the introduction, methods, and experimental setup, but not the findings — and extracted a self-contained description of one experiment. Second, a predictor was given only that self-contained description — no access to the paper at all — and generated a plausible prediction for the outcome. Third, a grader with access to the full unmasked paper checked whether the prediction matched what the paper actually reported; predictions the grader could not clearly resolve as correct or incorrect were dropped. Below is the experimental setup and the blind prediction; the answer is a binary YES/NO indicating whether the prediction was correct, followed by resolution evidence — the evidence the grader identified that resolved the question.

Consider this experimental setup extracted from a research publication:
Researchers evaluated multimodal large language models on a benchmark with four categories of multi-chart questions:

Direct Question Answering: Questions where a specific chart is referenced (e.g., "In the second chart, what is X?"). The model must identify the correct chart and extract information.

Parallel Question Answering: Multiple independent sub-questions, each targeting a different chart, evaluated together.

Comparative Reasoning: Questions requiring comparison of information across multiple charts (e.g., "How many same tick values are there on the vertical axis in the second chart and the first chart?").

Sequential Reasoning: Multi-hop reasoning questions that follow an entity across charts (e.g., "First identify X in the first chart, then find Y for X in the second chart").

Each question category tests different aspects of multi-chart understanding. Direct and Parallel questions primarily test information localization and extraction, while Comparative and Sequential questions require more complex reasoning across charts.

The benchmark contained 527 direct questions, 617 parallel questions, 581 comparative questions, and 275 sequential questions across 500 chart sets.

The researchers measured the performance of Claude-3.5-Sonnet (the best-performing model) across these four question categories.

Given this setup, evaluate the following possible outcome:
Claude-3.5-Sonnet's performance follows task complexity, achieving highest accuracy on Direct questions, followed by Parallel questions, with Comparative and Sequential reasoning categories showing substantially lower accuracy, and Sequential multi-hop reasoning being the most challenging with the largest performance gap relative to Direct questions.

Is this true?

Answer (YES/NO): YES